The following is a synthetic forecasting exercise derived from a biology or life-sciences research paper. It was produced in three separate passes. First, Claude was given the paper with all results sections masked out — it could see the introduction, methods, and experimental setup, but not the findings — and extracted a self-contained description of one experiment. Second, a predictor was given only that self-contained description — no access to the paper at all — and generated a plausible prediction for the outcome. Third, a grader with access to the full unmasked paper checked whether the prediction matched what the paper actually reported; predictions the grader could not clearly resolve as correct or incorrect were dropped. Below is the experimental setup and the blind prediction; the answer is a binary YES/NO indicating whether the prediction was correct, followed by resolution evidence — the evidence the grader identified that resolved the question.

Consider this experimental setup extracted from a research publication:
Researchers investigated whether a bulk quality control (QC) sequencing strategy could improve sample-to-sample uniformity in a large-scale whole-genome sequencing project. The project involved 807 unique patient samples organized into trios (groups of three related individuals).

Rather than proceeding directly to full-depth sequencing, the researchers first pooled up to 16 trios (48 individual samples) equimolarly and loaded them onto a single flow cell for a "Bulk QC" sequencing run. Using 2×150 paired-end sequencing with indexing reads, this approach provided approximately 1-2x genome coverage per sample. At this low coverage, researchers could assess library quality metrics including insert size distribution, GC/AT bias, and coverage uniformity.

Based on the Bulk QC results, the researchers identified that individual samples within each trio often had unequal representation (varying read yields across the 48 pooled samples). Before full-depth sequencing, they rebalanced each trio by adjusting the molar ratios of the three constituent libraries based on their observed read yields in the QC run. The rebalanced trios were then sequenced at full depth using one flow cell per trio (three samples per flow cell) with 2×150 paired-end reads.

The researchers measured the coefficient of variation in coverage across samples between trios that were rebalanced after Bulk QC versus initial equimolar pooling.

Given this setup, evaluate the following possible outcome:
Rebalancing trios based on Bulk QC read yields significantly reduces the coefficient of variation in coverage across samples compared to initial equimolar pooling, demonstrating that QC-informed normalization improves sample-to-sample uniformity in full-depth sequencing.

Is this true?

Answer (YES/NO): YES